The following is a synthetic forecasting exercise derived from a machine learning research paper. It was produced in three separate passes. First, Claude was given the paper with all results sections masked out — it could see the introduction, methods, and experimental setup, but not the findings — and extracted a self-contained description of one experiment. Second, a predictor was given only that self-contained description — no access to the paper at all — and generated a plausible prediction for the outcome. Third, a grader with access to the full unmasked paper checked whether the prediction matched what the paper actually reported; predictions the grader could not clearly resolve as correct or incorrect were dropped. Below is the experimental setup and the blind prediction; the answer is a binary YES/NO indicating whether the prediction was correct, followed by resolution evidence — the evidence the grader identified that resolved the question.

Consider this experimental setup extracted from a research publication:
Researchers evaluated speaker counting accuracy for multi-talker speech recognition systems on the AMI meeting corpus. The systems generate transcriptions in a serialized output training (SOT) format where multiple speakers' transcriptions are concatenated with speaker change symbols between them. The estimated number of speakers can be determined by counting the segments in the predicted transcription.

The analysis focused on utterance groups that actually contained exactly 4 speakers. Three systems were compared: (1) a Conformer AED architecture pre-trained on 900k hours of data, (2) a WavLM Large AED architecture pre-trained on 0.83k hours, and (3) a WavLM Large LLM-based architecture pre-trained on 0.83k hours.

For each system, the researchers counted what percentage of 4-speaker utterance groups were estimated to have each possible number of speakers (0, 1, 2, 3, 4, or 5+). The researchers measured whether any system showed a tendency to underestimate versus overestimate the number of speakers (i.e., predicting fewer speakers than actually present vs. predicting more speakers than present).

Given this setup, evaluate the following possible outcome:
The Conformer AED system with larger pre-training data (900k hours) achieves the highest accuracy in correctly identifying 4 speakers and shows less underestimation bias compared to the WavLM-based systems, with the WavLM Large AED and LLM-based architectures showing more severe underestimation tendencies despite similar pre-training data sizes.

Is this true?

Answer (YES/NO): NO